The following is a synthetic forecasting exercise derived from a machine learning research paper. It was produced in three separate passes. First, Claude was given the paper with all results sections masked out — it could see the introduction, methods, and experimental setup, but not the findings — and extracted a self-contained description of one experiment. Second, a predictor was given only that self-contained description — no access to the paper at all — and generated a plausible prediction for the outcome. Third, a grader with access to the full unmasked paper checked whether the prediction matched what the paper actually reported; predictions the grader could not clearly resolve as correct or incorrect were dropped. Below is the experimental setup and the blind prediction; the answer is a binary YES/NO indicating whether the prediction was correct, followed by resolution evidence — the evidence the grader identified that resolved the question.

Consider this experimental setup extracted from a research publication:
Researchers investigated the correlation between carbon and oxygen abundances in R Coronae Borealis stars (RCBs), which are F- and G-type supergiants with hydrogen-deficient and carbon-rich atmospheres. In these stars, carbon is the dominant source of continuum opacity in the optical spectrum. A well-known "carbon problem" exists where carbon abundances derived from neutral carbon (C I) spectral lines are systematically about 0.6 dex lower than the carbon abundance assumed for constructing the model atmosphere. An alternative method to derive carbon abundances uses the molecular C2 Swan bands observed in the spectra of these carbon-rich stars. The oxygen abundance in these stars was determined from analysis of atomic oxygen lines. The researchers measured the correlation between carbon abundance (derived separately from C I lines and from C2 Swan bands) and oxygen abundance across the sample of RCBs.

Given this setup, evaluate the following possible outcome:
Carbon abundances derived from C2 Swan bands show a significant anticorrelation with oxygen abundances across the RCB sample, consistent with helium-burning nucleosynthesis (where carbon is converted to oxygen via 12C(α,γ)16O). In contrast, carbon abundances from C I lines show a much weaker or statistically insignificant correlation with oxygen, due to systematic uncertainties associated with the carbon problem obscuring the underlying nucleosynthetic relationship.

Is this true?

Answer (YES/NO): NO